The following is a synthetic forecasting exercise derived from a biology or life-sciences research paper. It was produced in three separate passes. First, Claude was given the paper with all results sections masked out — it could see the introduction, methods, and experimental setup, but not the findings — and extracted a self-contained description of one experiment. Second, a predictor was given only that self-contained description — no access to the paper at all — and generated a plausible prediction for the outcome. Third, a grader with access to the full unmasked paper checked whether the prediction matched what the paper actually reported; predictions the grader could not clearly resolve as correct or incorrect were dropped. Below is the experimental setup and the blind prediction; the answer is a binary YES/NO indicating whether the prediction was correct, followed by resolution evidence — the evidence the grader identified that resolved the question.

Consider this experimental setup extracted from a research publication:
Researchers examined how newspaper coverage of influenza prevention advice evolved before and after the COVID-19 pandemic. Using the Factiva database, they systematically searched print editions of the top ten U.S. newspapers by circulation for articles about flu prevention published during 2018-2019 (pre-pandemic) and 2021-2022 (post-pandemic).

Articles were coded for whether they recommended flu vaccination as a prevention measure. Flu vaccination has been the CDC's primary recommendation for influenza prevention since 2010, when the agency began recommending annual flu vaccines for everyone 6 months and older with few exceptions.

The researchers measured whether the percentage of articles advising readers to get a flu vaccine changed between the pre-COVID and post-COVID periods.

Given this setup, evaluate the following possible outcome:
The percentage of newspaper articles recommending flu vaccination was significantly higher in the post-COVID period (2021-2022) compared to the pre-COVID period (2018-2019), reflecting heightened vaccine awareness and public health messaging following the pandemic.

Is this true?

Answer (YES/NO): NO